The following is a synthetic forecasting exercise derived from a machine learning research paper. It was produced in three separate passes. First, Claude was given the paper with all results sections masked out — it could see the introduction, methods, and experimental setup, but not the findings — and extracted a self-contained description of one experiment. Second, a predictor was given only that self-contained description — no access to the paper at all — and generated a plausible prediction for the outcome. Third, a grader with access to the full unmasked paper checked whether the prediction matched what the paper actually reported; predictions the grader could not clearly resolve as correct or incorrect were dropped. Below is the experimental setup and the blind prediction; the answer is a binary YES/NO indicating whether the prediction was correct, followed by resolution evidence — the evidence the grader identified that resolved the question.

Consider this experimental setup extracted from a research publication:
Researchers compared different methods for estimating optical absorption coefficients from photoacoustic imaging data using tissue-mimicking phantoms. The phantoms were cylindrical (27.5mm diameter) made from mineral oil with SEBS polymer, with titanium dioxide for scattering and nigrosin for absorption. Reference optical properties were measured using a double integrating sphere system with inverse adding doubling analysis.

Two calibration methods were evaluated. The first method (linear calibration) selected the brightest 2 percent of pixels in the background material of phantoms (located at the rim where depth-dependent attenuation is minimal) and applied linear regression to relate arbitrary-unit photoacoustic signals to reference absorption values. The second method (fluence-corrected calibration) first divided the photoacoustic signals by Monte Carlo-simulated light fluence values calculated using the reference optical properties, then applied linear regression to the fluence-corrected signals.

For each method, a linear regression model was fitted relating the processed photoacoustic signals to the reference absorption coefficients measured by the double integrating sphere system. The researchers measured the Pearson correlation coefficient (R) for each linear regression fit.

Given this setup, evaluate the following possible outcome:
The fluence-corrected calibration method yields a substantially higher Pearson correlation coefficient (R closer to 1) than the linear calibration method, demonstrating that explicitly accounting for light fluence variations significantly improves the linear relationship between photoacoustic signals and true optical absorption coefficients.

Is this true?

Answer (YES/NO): NO